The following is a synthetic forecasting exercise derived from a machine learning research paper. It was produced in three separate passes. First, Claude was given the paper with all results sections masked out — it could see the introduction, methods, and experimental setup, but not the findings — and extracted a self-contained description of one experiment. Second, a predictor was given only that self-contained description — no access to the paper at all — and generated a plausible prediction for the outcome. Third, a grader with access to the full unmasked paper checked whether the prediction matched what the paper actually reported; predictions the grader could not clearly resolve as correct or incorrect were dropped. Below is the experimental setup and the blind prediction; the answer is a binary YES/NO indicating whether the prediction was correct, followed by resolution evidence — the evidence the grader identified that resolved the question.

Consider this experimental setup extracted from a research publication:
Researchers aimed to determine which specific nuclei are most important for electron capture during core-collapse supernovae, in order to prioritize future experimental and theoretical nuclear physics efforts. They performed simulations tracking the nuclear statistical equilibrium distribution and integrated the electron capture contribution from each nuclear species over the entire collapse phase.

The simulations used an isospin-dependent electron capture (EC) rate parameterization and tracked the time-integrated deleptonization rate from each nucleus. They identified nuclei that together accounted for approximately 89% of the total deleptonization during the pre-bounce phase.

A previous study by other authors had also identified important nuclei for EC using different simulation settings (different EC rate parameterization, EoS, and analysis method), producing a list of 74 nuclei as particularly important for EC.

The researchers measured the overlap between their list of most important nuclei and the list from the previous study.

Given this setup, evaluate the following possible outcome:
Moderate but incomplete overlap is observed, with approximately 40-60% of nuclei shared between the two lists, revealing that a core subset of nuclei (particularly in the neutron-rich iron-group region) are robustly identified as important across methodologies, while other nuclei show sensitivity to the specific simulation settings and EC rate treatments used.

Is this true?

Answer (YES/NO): NO